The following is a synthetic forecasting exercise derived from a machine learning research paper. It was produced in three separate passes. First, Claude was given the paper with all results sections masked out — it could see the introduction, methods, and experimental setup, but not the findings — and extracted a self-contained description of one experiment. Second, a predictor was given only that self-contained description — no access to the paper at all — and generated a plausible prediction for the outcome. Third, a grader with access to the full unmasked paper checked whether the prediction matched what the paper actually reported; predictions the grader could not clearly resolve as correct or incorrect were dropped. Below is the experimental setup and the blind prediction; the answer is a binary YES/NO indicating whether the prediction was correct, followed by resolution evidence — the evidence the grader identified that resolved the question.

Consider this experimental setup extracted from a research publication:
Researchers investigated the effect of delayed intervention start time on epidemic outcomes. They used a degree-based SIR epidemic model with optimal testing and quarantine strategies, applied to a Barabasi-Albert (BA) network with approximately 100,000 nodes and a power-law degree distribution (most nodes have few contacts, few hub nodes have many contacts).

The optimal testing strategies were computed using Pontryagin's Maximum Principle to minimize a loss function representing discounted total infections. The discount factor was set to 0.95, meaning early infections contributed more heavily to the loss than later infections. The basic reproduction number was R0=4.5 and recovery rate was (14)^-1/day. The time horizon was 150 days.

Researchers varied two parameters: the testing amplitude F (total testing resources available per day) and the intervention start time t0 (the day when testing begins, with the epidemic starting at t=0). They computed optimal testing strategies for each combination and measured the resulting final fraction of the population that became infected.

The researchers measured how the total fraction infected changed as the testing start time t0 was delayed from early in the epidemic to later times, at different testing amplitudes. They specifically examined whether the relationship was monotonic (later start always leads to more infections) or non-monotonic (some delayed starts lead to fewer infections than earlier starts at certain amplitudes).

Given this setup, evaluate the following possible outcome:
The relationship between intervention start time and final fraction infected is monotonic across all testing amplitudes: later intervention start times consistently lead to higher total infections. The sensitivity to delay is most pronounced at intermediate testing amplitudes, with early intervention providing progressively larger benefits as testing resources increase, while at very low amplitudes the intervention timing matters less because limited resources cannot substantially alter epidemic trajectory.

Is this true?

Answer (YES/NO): NO